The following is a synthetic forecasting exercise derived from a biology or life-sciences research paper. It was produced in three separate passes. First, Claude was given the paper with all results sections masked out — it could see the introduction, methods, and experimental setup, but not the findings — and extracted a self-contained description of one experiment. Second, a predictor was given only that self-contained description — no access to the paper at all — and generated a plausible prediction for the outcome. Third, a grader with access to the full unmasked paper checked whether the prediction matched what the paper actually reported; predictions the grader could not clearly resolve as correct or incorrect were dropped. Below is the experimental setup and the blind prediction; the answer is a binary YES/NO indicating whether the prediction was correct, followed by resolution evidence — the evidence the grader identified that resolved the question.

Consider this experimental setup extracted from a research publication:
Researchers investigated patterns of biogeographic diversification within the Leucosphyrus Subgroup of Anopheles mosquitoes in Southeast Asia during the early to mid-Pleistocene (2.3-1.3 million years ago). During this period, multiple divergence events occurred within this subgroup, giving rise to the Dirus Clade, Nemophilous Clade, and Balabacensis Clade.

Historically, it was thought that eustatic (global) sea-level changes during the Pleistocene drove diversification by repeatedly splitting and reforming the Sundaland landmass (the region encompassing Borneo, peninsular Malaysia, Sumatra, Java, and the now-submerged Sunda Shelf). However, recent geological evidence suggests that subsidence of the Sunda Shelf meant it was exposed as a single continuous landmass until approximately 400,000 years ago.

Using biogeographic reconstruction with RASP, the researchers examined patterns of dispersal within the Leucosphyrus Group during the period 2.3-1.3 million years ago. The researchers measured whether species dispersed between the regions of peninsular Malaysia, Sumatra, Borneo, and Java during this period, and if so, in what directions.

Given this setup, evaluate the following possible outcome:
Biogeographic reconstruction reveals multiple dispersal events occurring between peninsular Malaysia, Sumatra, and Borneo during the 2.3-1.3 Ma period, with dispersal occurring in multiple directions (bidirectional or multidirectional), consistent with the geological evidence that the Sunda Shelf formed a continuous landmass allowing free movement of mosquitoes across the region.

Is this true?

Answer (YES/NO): YES